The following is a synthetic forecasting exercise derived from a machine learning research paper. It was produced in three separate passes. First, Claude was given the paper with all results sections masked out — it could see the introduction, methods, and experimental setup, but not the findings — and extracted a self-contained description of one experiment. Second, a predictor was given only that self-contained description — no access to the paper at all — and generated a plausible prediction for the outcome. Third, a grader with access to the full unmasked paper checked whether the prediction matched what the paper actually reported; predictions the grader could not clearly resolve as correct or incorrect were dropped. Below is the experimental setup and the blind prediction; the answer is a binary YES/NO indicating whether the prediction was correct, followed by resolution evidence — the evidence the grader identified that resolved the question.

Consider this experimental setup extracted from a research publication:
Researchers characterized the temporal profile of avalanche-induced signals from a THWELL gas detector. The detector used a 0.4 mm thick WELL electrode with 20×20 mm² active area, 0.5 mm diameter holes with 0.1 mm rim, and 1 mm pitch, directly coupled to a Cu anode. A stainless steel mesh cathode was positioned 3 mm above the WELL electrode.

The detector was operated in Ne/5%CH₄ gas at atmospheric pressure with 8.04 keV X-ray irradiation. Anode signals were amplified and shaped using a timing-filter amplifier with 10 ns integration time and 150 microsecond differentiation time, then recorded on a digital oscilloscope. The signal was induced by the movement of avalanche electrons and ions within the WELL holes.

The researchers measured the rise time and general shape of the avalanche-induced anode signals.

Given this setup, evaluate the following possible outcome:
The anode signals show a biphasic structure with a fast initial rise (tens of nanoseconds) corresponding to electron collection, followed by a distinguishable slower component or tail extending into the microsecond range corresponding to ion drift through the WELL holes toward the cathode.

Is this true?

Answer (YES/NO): YES